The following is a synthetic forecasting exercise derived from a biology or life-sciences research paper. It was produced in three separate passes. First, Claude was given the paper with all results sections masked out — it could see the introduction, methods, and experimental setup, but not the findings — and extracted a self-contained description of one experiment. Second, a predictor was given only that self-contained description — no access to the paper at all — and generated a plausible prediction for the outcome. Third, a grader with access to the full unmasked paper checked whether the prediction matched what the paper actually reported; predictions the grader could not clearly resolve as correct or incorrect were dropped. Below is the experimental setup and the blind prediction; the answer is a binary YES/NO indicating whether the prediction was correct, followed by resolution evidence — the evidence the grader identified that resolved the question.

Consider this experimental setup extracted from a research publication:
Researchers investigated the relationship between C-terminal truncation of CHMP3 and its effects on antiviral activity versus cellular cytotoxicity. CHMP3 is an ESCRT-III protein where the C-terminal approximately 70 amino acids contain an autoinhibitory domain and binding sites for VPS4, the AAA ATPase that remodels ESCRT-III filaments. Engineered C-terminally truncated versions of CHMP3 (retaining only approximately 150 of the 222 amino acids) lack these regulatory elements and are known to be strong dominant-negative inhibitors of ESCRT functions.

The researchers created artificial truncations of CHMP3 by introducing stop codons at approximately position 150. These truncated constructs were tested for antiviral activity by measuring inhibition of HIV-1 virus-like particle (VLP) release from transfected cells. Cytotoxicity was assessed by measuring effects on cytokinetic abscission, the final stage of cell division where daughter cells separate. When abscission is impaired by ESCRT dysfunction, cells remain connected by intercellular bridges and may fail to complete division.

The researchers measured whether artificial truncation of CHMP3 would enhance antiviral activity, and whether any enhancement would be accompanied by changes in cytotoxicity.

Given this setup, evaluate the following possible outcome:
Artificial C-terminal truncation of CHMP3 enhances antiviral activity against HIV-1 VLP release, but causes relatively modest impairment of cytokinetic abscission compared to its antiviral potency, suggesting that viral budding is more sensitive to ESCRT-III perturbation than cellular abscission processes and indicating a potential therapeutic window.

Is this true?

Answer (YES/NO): NO